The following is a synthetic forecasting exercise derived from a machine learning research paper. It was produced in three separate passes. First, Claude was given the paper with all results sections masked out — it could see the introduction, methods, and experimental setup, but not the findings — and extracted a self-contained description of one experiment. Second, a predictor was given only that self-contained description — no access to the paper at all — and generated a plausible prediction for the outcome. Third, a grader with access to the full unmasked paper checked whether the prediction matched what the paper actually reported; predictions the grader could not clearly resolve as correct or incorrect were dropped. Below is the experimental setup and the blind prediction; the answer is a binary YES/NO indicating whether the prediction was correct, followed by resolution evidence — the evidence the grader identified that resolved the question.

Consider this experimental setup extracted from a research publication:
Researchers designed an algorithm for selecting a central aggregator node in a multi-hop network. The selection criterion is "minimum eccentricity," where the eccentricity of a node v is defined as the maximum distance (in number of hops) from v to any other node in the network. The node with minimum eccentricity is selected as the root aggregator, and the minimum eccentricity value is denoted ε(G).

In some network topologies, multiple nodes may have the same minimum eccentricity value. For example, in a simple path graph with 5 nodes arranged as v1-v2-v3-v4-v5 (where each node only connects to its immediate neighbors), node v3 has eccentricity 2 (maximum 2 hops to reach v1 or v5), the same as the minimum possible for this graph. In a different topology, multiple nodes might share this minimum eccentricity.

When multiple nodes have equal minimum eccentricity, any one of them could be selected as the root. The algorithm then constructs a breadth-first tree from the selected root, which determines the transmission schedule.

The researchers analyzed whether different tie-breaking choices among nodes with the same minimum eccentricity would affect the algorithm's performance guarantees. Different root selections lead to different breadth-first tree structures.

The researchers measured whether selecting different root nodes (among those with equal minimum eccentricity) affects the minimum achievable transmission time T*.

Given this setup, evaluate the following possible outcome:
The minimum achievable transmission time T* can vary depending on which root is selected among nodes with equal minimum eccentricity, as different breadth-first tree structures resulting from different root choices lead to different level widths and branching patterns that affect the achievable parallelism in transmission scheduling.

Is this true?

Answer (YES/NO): NO